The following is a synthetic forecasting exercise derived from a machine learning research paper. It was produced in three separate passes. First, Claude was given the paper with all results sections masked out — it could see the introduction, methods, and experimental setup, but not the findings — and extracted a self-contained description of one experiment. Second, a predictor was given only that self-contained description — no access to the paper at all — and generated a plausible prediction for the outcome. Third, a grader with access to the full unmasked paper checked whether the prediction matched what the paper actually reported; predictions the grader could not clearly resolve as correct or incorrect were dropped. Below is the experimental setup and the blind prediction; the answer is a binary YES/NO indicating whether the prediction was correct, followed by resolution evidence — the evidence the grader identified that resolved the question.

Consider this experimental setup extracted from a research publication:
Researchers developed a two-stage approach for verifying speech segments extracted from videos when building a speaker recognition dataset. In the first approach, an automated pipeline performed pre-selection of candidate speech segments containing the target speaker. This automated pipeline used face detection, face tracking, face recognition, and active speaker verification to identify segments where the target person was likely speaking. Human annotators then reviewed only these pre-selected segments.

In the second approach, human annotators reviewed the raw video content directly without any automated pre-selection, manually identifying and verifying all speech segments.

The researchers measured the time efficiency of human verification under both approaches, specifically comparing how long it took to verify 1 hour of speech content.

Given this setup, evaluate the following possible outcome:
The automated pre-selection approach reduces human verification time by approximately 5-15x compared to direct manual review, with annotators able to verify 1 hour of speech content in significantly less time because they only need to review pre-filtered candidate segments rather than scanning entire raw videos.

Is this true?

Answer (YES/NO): NO